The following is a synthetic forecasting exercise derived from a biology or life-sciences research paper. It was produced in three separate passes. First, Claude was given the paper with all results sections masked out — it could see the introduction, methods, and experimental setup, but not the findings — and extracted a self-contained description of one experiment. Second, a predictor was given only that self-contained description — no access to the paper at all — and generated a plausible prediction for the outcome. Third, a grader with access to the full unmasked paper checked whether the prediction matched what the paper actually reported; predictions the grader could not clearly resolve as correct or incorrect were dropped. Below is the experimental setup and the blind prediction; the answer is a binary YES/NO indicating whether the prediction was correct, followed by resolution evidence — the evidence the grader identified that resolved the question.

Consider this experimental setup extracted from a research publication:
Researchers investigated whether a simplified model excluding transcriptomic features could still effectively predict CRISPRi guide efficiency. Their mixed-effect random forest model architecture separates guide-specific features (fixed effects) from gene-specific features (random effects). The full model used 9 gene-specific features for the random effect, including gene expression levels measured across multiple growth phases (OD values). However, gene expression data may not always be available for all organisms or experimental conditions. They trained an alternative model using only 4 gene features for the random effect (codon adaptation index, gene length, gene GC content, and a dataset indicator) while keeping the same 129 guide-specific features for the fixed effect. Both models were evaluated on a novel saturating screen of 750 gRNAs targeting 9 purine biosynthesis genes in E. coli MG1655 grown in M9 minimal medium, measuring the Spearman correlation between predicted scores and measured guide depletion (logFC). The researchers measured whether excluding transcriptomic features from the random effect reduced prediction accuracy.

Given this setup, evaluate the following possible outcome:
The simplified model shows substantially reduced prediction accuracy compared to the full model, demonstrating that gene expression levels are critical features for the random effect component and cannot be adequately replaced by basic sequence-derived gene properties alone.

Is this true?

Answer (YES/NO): NO